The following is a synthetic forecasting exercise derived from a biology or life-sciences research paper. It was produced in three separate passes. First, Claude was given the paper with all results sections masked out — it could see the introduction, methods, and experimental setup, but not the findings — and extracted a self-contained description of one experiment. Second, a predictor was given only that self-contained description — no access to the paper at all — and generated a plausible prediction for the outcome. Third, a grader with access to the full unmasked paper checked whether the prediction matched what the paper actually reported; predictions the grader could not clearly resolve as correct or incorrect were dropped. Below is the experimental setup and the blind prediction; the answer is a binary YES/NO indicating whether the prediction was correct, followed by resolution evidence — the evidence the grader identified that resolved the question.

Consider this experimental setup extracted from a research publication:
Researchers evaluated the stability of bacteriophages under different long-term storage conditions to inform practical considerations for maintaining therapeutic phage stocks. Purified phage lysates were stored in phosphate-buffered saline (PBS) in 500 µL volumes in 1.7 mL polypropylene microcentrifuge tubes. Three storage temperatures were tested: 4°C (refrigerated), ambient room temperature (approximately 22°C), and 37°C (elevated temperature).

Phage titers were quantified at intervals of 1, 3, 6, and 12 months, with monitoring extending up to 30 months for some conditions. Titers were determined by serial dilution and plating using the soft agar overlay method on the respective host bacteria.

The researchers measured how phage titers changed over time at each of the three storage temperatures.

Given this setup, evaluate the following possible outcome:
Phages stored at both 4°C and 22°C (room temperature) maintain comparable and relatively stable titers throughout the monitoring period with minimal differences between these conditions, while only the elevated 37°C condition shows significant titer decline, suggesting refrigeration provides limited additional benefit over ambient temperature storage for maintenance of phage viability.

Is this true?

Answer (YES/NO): NO